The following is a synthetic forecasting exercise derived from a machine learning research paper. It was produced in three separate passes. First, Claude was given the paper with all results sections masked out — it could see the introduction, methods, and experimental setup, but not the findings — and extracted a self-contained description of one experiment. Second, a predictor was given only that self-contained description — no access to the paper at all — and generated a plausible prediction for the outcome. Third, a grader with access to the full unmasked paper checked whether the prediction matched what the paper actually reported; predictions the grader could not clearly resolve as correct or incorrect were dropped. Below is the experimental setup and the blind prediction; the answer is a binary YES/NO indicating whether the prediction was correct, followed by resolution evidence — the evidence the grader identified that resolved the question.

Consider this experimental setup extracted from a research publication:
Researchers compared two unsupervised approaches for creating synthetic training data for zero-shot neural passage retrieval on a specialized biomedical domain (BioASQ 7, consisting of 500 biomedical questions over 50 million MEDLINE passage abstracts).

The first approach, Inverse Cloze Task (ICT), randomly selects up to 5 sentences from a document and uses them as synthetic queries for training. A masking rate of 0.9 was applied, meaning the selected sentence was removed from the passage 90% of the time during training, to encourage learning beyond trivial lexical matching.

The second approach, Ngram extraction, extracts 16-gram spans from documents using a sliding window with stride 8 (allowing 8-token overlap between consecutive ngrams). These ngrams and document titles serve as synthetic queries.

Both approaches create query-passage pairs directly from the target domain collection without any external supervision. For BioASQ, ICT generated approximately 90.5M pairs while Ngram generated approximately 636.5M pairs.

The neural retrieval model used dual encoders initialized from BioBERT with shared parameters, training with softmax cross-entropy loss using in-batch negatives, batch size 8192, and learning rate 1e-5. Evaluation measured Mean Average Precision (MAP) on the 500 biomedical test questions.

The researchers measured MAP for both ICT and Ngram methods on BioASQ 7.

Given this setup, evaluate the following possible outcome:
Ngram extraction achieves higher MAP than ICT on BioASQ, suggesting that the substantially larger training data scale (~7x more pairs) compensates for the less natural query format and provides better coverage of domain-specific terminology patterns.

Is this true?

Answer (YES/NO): NO